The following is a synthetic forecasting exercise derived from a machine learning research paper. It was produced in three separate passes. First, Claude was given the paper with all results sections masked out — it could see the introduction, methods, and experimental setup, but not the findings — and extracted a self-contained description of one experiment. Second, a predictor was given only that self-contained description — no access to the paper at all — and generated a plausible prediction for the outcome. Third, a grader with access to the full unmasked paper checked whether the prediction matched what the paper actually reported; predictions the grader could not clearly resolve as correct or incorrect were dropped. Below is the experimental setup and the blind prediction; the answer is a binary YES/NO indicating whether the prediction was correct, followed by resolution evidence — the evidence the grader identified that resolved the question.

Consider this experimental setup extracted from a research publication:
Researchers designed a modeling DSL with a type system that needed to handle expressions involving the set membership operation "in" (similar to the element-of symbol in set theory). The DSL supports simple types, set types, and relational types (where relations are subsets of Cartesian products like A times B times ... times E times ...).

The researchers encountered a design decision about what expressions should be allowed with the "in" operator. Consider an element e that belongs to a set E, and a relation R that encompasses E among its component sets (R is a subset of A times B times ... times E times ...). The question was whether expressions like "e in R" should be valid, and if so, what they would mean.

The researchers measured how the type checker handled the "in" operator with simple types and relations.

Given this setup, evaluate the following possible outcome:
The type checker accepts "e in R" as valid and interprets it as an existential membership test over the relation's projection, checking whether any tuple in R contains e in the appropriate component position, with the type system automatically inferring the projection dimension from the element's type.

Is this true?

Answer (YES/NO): YES